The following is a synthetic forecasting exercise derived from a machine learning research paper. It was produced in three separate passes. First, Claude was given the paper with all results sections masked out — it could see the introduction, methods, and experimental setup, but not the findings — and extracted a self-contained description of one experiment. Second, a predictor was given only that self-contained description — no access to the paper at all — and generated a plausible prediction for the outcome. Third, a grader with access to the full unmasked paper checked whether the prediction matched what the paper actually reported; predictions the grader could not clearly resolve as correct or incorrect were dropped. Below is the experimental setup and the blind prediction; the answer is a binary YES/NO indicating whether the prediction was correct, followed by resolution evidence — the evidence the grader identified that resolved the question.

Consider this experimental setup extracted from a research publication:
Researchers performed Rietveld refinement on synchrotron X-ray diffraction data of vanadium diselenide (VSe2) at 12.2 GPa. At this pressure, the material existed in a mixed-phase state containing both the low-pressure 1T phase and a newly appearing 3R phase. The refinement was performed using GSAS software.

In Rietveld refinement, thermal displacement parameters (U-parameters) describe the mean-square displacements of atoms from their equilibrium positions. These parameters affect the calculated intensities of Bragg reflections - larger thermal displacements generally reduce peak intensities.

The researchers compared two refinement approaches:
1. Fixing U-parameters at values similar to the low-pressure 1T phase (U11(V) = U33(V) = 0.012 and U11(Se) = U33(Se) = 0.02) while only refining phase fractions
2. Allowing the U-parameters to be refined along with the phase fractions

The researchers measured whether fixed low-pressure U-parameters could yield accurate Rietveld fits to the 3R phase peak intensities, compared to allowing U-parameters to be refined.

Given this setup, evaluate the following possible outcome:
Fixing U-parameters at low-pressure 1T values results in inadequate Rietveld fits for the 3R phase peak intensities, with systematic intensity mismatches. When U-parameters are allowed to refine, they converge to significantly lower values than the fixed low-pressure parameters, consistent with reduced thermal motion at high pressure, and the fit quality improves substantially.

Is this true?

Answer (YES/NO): NO